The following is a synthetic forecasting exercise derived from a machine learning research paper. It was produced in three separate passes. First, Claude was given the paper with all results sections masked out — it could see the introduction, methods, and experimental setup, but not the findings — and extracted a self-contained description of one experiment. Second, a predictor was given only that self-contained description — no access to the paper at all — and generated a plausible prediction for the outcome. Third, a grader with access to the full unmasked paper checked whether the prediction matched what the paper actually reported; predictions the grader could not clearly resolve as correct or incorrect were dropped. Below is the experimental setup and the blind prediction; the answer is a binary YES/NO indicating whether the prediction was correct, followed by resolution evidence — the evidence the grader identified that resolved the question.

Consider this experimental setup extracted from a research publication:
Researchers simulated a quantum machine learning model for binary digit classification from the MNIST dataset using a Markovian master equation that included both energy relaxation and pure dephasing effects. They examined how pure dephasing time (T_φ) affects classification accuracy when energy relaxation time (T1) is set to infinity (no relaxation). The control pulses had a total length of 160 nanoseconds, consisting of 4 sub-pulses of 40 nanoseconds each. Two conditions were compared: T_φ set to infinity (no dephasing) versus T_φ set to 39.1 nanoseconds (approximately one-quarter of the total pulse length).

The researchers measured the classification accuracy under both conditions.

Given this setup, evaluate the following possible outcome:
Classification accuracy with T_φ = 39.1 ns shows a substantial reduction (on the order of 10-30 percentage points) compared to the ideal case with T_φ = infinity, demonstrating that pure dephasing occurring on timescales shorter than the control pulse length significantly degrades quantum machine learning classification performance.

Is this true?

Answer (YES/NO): NO